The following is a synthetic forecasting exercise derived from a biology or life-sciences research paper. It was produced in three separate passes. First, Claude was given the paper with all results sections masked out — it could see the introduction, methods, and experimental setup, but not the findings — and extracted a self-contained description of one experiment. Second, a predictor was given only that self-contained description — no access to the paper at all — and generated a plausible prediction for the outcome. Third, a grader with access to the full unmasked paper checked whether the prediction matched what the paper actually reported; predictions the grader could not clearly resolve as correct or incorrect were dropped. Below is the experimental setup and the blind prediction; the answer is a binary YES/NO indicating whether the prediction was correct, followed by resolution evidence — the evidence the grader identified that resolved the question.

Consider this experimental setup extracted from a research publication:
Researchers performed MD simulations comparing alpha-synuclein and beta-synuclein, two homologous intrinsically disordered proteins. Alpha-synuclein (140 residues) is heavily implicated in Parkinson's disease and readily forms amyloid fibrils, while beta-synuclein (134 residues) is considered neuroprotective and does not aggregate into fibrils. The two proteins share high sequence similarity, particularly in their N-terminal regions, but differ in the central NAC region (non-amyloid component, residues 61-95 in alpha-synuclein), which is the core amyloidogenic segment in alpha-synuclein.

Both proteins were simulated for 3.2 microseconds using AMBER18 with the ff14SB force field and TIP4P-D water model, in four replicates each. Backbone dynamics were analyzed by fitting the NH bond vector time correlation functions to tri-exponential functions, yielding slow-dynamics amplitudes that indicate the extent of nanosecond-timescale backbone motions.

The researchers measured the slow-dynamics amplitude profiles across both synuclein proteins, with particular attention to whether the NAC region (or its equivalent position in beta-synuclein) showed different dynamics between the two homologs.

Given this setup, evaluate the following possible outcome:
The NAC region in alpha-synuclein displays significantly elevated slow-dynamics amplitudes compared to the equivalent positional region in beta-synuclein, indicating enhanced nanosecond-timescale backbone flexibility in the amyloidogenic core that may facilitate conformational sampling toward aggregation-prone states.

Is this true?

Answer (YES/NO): NO